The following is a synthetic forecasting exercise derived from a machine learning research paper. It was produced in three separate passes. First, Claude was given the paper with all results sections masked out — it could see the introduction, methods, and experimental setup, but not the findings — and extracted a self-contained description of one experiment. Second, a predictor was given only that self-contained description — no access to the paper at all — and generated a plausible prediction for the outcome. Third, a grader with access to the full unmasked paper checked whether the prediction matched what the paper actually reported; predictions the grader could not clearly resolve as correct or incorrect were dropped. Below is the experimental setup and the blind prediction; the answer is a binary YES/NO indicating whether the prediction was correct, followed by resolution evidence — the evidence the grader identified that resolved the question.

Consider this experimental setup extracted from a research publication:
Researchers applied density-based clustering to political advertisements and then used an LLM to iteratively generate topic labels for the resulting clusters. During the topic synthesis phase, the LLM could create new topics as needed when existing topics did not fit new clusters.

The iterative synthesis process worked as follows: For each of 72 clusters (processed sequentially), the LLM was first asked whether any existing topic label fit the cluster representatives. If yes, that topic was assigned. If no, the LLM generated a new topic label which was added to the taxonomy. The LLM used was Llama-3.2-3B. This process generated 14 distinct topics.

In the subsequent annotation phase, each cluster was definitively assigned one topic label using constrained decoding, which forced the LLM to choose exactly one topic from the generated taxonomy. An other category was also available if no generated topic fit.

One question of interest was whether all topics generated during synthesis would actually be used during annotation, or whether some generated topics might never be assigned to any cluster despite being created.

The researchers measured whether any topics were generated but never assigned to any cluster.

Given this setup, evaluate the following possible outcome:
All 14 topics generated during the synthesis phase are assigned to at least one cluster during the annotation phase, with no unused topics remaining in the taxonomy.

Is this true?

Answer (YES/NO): NO